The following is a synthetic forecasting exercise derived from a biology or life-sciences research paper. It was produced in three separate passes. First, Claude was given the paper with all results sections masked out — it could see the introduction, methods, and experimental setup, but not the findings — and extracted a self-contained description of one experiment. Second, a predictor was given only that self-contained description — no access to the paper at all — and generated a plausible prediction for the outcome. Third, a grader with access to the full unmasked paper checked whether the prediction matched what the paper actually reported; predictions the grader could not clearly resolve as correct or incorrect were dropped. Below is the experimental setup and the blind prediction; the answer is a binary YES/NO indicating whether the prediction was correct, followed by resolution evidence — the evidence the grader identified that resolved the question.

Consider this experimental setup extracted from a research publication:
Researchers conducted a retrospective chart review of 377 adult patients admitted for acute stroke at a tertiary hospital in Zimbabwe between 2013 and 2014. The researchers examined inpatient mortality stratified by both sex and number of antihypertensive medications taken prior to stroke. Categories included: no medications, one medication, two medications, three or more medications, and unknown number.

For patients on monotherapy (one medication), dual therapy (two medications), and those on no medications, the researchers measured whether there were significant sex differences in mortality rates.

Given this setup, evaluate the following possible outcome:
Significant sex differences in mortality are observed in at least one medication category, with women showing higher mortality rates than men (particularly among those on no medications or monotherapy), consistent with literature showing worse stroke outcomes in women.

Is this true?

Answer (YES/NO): NO